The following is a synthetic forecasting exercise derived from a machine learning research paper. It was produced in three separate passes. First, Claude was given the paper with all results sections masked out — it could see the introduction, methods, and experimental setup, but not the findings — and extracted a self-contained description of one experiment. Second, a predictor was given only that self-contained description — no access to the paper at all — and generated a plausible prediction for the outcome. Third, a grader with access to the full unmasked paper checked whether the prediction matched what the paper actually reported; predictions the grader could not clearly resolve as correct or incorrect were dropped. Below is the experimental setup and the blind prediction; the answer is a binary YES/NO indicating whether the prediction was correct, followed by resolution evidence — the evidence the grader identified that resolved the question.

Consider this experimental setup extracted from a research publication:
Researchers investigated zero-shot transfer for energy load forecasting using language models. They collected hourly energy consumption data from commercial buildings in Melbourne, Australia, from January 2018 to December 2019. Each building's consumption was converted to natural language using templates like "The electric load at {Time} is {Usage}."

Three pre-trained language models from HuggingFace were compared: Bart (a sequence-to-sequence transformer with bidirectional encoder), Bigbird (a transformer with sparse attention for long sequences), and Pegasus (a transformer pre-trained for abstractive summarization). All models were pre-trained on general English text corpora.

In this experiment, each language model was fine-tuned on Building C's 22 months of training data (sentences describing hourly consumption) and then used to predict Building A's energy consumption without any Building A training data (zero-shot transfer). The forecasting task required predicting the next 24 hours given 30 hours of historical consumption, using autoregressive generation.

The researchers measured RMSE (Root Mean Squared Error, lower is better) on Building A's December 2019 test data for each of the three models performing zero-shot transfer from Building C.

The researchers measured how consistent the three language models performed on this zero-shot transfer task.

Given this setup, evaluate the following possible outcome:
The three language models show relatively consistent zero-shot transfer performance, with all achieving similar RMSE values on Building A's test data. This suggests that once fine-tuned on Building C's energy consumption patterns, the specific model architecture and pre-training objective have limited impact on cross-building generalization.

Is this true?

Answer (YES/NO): YES